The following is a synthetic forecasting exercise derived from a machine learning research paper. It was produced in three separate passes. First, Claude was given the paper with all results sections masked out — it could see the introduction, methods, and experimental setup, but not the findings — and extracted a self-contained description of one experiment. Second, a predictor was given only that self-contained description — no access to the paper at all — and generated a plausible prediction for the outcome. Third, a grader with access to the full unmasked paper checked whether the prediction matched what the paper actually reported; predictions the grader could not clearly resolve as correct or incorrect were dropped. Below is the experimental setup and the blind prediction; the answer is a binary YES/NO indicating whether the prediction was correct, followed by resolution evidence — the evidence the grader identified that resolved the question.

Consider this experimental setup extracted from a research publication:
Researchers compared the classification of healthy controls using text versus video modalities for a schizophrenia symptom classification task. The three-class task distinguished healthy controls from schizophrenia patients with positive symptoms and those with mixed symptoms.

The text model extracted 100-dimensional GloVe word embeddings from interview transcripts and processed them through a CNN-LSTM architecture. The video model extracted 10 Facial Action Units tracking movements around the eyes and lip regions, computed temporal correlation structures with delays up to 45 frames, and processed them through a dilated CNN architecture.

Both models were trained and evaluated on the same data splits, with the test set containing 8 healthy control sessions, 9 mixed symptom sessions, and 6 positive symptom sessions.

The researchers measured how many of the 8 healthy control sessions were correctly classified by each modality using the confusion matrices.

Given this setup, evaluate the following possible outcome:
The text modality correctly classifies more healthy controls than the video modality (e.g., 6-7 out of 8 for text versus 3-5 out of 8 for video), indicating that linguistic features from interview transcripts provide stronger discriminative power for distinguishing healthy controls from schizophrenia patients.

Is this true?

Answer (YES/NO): NO